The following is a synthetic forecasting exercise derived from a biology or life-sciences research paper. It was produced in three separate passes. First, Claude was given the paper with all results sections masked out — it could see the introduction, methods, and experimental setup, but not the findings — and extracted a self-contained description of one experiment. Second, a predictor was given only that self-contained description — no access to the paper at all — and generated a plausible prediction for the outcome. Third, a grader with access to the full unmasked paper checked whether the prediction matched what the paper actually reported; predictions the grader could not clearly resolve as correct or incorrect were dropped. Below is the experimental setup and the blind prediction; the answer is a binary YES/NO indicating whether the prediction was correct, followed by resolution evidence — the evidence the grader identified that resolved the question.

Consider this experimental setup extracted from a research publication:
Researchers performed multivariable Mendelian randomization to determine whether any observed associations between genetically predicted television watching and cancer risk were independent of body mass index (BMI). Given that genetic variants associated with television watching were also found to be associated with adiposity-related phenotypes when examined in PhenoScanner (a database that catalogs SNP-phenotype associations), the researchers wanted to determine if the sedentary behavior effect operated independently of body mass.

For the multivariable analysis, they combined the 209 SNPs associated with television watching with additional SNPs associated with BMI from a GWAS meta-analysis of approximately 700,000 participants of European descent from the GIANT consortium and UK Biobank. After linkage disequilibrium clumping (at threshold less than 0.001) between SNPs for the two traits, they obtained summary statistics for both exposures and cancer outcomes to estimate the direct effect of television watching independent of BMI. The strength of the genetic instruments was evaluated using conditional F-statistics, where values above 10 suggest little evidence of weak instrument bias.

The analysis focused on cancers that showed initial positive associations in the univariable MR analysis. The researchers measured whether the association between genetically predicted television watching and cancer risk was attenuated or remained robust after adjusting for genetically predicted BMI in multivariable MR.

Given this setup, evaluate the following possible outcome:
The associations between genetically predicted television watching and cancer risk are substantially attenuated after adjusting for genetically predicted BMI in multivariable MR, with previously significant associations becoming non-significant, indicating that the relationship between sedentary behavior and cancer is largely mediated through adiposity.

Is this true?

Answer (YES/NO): NO